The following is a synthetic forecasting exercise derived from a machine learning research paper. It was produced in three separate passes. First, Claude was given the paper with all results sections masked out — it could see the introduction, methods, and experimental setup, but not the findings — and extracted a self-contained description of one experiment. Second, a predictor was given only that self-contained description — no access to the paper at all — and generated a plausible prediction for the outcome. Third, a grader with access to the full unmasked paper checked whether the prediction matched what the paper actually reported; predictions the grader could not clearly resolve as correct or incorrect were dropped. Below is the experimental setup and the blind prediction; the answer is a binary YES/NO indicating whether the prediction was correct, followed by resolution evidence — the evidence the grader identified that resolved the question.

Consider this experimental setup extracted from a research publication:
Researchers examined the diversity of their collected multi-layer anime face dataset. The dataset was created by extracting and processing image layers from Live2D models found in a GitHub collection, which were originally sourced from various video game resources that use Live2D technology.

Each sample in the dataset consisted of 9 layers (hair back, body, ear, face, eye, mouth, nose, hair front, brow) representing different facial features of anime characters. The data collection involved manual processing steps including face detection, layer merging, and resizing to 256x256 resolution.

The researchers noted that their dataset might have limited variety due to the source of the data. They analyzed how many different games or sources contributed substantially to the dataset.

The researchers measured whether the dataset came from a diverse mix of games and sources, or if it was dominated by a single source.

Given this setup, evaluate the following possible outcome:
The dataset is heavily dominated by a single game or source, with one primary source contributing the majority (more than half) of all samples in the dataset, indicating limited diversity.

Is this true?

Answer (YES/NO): YES